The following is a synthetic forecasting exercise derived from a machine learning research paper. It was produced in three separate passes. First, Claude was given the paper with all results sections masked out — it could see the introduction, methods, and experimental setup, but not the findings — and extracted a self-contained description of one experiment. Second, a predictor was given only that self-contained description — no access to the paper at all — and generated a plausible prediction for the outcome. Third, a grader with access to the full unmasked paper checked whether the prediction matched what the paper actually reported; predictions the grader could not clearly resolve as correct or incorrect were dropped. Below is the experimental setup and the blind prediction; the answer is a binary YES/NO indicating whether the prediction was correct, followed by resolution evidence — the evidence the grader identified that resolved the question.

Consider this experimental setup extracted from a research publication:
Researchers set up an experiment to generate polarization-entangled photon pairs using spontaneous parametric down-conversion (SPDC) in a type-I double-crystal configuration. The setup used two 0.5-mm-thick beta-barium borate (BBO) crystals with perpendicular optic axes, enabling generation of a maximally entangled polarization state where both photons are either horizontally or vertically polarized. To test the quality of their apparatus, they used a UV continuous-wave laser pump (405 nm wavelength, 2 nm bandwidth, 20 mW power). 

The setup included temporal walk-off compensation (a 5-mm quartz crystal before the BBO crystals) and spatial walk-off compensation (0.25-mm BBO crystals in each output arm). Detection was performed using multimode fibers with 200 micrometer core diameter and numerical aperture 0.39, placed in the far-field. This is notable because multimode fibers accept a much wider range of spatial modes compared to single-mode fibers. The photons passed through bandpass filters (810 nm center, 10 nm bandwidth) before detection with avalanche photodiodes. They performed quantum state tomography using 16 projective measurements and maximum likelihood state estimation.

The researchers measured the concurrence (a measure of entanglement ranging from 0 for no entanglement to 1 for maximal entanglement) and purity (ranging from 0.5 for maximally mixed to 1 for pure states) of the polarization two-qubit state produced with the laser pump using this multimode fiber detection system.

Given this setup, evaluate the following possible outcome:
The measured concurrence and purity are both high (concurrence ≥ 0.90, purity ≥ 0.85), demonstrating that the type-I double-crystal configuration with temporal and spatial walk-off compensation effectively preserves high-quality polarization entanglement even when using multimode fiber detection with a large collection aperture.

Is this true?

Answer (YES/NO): YES